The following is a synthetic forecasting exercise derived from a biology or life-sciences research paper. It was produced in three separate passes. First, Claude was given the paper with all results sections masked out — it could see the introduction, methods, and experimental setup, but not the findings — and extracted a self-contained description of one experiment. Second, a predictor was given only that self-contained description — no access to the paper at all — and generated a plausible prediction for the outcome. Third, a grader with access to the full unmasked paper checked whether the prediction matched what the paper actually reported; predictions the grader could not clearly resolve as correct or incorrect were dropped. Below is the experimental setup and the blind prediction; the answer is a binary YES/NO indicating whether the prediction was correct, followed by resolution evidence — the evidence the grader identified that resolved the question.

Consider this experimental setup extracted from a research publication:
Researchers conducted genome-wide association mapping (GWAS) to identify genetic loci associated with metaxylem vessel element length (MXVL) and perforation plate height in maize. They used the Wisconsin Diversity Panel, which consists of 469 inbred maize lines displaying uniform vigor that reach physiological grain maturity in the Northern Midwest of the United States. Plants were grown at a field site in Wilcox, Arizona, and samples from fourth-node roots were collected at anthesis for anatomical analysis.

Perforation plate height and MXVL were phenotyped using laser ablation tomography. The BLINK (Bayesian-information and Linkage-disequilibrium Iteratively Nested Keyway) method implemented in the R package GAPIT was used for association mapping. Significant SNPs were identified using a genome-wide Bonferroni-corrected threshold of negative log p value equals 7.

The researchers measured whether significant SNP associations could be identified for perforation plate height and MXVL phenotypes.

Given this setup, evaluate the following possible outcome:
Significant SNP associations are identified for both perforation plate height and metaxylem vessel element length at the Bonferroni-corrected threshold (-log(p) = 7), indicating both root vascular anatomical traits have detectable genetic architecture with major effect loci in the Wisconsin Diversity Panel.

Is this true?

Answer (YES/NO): YES